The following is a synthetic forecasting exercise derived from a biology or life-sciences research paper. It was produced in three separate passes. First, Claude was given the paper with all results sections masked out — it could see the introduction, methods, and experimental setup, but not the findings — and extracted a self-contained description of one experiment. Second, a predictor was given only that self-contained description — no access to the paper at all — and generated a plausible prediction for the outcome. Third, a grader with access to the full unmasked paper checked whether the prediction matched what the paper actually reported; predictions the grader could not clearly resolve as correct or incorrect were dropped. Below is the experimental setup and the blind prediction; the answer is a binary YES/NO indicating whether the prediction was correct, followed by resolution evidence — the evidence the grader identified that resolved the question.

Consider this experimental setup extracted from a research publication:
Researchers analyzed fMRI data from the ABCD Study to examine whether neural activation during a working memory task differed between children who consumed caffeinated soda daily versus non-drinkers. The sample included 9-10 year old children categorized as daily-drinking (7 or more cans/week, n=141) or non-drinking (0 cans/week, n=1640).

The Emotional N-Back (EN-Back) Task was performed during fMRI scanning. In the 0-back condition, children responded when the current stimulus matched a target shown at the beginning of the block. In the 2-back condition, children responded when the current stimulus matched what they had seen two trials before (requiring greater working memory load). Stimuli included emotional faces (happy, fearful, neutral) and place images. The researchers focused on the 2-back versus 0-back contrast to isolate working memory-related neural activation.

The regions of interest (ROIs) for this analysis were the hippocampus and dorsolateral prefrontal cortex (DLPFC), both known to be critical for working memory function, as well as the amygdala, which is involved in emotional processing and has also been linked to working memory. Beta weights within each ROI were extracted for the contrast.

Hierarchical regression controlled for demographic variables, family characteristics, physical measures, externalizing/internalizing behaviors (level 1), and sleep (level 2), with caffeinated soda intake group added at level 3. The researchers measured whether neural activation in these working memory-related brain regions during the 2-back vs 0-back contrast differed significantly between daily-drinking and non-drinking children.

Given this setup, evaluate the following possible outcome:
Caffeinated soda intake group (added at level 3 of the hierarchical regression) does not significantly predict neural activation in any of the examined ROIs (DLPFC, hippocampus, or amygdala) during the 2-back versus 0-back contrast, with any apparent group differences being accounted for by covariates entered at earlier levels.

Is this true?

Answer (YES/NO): NO